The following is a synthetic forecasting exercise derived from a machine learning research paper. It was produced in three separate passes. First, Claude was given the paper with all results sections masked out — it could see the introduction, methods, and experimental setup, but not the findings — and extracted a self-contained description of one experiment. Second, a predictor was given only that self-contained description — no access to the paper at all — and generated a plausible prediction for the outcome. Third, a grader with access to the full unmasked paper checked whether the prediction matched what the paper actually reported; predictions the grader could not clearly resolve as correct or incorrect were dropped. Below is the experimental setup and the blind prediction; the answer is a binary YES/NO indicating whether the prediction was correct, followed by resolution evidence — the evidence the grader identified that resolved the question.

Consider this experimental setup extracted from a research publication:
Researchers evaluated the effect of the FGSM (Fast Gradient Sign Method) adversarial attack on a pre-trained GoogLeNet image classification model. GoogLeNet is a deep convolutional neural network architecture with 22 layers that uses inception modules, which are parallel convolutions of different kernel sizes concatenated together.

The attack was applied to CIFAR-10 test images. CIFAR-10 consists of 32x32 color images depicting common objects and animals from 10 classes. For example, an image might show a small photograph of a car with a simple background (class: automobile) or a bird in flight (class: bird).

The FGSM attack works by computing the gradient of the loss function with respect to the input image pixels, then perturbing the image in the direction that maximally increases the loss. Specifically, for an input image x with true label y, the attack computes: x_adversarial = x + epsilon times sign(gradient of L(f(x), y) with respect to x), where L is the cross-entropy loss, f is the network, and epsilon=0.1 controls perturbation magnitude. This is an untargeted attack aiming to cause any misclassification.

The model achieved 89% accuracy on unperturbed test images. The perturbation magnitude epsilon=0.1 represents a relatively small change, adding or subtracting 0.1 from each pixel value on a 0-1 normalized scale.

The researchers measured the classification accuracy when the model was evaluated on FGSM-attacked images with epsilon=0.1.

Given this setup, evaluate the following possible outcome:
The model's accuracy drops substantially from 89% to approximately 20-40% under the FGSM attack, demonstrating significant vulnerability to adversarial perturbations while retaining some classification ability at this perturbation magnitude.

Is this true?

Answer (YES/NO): NO